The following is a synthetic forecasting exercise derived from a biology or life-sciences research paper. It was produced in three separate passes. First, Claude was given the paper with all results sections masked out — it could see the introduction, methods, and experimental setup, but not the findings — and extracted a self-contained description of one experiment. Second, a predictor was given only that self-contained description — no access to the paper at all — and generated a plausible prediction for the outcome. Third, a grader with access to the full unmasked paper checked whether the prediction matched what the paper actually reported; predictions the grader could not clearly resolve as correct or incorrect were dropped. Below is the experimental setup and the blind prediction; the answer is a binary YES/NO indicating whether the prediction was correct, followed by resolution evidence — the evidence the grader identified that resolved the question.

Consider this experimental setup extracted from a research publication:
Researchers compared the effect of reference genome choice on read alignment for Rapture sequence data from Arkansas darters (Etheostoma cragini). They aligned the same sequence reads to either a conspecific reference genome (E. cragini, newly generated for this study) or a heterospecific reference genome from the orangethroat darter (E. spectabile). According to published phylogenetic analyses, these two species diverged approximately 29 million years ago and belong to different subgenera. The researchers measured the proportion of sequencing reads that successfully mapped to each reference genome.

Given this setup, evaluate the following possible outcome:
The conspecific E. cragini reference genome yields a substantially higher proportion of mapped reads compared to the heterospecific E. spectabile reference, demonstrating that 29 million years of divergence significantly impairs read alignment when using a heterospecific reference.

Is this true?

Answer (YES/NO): NO